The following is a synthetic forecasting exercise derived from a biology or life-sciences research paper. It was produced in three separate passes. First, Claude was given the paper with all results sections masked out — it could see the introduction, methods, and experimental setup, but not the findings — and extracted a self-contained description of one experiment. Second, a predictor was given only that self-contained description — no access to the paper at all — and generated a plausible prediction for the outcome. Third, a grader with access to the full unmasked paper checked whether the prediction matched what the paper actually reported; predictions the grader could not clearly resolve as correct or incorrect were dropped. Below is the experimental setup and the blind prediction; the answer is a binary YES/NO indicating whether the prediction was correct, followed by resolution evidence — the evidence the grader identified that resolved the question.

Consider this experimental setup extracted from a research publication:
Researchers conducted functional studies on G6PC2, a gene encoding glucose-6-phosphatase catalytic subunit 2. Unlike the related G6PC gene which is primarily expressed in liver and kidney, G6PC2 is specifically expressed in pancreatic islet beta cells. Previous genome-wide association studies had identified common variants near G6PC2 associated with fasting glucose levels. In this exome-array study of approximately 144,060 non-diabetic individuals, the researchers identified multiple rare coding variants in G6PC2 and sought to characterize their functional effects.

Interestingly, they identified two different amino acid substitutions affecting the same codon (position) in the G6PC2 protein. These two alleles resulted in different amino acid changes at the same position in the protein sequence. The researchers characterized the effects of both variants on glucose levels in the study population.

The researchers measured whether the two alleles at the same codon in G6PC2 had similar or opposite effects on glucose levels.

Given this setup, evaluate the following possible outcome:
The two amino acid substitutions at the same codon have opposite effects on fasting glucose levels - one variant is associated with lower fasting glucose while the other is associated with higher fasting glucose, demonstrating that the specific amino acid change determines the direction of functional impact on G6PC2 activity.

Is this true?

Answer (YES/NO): YES